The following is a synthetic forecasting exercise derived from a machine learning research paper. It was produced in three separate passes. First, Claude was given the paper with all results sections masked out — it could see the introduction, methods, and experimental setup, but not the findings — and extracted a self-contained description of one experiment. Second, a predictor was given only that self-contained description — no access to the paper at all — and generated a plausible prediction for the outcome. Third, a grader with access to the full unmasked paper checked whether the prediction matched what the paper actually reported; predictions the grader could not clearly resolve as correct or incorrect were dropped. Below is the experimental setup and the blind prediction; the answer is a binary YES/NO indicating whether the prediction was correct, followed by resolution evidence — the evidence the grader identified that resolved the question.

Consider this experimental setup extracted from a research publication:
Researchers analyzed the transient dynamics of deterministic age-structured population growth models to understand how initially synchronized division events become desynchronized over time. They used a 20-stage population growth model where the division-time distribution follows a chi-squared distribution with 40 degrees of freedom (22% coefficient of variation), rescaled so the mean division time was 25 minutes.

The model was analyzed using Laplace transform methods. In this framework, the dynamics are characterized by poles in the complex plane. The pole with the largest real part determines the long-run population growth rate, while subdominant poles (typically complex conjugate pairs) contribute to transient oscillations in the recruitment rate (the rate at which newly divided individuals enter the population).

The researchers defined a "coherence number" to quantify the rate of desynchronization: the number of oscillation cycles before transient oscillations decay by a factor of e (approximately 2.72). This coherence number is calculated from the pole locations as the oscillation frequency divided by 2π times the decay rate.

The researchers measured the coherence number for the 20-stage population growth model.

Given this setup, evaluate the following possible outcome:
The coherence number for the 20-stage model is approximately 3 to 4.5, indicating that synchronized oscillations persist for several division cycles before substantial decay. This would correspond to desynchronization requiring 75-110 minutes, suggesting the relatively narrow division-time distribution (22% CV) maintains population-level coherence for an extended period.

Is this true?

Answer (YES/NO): NO